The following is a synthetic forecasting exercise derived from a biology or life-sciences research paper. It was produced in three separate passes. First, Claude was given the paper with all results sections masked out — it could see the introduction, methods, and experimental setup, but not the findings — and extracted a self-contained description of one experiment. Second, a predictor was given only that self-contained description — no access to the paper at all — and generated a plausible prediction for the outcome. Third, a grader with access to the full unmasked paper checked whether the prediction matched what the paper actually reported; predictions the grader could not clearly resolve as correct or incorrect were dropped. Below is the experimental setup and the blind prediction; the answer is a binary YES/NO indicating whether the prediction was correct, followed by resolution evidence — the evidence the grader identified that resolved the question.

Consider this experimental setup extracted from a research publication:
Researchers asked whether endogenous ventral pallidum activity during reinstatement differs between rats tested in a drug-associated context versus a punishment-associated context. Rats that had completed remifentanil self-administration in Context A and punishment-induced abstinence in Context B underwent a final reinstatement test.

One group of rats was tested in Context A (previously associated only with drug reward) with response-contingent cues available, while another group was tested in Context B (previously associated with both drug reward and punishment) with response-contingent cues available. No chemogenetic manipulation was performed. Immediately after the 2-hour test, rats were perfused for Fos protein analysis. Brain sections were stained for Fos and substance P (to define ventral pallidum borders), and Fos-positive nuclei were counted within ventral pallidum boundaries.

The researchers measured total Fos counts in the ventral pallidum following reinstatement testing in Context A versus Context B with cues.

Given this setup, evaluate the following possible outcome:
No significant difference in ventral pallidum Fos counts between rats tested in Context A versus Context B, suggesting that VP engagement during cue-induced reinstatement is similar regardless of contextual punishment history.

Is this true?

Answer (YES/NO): YES